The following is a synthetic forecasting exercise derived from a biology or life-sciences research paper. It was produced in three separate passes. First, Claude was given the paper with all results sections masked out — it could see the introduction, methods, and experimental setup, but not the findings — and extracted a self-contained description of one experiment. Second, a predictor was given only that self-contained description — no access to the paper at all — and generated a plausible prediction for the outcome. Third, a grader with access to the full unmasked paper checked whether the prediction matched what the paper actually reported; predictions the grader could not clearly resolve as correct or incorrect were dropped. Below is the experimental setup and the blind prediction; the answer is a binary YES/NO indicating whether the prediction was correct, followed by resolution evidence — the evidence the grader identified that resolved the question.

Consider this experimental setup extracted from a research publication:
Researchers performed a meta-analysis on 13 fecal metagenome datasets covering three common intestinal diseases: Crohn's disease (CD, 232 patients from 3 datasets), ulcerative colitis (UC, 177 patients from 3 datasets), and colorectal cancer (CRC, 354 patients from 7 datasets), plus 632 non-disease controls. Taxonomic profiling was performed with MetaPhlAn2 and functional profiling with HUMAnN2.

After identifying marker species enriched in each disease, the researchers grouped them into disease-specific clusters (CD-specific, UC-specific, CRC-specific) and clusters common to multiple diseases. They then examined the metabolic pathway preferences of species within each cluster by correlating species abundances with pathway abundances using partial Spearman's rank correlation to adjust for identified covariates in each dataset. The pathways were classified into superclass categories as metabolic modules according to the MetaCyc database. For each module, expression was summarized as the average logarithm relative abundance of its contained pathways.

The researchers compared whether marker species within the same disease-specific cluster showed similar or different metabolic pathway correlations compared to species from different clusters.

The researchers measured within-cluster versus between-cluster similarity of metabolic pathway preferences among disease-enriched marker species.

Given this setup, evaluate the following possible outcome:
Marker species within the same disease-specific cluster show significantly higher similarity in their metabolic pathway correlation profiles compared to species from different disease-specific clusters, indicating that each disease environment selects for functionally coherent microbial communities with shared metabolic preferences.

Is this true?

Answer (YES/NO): YES